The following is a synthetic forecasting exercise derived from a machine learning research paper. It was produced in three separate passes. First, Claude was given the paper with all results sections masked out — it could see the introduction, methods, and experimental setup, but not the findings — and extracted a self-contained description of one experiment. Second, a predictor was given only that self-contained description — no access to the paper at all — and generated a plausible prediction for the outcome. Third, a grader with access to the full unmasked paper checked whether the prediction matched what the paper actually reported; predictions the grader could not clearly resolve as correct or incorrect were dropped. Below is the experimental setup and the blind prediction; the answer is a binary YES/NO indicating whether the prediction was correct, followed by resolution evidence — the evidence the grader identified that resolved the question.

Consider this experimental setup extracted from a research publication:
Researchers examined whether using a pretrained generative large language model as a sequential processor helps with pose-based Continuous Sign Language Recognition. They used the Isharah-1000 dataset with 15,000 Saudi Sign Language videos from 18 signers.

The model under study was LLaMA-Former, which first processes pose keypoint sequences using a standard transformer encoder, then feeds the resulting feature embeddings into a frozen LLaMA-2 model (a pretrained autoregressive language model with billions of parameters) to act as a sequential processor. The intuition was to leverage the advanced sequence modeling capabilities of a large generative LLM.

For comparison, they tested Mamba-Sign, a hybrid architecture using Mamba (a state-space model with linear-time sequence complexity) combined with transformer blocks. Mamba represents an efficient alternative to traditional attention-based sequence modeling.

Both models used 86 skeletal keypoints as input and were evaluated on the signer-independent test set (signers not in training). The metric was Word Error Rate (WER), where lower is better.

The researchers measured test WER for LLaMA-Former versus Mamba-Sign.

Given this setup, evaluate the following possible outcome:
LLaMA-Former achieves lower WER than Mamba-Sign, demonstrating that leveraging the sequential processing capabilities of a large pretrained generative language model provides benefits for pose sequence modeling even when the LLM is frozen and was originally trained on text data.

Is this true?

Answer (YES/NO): NO